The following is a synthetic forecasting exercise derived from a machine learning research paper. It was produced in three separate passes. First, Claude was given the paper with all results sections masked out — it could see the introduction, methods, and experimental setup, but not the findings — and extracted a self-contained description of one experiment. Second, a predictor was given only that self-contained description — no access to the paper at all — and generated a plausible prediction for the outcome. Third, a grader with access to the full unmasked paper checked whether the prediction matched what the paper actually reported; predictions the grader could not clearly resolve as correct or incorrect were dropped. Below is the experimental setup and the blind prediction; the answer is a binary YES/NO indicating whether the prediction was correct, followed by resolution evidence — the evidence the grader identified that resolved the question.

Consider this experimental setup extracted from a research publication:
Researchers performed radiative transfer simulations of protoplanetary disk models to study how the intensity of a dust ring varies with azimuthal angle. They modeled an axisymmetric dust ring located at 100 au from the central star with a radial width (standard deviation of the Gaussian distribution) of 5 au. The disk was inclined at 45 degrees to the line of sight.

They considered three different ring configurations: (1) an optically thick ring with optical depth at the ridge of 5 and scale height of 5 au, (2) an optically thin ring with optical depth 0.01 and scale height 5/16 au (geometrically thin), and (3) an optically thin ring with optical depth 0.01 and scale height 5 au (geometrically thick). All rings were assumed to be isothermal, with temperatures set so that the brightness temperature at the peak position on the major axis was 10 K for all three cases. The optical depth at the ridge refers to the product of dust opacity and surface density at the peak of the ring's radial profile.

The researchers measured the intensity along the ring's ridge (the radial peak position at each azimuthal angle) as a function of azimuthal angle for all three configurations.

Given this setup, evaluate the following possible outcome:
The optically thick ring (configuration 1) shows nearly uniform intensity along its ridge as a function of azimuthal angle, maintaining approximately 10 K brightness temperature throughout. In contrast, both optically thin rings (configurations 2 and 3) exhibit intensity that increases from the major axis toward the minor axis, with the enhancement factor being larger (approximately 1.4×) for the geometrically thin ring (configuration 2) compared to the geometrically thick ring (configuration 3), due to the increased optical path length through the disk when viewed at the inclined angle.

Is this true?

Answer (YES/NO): NO